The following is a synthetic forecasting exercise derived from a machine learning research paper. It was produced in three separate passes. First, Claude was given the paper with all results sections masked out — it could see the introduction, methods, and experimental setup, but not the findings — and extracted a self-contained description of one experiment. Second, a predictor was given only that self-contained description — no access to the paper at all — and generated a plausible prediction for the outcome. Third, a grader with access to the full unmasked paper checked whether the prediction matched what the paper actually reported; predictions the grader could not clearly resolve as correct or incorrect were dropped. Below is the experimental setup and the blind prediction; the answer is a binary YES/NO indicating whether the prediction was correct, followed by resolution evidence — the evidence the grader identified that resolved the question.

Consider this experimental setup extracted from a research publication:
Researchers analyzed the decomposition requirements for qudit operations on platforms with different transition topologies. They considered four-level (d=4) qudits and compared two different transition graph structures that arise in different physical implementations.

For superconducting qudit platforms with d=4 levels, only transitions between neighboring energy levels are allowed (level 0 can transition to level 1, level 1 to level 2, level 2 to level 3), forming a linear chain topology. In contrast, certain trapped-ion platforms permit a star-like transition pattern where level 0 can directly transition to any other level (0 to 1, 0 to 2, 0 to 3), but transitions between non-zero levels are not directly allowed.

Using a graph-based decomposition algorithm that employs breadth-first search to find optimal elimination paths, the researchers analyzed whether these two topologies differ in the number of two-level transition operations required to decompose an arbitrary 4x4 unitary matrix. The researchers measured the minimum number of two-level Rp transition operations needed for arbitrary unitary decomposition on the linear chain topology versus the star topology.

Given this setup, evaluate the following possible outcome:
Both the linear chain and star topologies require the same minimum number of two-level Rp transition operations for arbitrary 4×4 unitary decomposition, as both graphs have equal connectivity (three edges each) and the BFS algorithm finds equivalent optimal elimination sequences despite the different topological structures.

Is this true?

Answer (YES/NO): YES